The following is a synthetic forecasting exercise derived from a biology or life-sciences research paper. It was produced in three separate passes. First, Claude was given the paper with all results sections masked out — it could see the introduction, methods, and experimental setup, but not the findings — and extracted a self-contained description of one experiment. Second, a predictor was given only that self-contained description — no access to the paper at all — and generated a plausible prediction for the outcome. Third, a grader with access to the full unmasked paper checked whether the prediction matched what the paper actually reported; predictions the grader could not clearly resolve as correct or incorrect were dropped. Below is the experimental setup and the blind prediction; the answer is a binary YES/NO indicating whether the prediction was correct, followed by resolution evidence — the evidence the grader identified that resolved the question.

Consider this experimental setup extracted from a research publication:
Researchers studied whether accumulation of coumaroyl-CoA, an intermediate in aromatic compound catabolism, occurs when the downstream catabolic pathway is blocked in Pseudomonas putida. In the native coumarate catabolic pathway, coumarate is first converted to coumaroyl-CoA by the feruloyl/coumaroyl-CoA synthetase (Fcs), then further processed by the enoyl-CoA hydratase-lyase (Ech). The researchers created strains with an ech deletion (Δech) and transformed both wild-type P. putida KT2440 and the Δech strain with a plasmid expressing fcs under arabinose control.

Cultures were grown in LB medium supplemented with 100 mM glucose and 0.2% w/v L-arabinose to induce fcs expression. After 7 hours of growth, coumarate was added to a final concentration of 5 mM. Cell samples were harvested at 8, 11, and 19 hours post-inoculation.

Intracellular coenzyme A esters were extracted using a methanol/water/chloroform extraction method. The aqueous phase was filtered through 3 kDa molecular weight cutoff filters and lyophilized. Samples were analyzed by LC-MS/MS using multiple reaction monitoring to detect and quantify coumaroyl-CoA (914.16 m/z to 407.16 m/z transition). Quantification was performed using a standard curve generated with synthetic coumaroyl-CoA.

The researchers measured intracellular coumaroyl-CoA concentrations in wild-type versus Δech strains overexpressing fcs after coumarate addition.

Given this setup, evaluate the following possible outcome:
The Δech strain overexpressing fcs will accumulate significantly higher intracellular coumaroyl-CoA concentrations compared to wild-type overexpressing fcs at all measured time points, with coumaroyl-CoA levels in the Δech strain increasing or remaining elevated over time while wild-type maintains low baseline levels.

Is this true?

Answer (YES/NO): NO